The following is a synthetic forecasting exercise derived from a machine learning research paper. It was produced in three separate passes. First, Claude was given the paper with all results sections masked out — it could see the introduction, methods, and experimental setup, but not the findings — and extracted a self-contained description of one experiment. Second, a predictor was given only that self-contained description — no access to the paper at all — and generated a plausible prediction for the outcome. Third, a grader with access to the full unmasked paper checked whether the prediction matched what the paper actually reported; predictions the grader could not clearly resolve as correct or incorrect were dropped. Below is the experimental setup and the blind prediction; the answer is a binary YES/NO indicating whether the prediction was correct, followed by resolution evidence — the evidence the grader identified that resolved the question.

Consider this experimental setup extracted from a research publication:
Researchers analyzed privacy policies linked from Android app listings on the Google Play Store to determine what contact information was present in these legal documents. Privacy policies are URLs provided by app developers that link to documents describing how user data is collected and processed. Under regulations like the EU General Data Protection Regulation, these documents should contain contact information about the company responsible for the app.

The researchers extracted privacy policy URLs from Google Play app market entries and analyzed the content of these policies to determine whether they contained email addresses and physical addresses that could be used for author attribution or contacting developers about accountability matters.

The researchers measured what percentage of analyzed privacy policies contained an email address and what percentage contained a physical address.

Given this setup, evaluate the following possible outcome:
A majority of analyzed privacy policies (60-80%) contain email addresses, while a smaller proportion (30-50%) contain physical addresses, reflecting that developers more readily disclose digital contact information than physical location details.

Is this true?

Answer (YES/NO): NO